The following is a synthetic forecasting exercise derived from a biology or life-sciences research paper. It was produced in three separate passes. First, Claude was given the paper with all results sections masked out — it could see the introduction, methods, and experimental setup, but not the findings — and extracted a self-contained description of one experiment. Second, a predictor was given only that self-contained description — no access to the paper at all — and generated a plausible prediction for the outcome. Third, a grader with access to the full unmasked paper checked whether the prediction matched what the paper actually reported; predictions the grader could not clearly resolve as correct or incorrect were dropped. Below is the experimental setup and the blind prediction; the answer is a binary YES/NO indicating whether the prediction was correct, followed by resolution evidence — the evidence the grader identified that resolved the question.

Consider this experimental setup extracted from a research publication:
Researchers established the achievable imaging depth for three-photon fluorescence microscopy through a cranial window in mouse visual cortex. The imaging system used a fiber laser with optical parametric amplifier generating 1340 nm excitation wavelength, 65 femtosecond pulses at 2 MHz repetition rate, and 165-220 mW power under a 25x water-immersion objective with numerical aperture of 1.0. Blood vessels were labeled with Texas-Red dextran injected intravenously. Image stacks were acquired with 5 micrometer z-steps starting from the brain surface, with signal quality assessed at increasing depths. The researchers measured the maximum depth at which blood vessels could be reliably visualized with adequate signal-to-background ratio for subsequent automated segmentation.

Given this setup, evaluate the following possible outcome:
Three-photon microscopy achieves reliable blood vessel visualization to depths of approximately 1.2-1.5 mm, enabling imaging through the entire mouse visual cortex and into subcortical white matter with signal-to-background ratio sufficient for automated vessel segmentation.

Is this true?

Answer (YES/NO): NO